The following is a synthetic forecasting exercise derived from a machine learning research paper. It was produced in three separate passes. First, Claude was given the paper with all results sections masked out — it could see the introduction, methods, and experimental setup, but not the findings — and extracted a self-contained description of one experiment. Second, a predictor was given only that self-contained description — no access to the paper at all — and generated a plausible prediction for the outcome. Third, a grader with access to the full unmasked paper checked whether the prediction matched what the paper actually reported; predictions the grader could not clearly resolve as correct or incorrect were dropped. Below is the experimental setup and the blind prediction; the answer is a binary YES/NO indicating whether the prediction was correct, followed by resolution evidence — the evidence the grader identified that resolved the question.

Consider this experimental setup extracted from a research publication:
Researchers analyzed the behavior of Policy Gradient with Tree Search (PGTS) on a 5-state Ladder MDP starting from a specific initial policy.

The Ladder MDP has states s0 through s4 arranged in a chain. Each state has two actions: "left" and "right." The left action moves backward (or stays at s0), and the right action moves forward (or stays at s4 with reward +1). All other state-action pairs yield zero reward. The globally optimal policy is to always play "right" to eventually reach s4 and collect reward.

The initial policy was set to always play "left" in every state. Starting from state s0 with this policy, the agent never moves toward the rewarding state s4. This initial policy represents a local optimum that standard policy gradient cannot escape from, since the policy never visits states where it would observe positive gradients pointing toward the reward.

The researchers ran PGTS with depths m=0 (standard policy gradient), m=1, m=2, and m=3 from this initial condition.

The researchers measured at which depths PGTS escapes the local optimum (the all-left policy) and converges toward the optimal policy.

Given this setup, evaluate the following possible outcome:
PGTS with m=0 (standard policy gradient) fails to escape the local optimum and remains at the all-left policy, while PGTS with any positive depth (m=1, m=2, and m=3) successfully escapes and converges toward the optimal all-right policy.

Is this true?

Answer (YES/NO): NO